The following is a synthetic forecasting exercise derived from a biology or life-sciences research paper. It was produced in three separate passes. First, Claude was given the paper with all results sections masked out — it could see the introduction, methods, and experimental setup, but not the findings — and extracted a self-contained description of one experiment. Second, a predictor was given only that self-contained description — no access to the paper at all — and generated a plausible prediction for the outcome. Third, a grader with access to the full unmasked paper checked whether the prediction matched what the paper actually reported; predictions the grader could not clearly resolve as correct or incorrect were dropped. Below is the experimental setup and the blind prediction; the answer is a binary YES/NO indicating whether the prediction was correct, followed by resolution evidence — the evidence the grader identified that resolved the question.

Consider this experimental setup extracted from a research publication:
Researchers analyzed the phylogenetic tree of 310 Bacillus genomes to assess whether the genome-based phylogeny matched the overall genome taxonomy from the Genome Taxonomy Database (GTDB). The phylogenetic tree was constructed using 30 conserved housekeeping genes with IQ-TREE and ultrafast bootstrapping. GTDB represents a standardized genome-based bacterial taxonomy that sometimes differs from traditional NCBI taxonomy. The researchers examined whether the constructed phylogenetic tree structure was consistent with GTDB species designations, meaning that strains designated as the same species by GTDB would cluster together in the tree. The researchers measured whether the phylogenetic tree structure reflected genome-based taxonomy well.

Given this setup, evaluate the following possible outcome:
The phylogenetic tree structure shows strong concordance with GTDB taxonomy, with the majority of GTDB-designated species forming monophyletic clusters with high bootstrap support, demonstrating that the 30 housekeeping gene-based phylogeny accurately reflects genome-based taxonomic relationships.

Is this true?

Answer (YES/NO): YES